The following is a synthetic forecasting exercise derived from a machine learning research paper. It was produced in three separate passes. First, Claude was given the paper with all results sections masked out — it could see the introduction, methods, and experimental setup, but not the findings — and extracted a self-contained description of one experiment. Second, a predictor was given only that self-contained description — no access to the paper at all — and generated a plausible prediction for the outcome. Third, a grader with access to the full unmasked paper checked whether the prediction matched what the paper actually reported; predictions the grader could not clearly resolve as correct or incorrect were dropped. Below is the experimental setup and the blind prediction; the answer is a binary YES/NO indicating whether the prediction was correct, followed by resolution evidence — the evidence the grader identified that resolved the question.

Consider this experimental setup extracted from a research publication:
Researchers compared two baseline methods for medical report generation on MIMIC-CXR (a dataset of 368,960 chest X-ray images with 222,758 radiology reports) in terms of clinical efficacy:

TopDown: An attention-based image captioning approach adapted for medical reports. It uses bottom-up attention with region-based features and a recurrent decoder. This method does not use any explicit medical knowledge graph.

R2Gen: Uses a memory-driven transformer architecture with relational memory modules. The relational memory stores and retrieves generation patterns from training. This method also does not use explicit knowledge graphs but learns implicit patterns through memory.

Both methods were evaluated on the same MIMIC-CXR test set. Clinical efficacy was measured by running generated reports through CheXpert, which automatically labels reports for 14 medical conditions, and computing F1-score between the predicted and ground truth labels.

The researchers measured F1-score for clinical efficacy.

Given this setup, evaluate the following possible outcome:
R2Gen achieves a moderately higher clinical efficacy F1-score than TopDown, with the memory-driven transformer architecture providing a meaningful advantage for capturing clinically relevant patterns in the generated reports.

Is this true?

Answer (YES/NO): NO